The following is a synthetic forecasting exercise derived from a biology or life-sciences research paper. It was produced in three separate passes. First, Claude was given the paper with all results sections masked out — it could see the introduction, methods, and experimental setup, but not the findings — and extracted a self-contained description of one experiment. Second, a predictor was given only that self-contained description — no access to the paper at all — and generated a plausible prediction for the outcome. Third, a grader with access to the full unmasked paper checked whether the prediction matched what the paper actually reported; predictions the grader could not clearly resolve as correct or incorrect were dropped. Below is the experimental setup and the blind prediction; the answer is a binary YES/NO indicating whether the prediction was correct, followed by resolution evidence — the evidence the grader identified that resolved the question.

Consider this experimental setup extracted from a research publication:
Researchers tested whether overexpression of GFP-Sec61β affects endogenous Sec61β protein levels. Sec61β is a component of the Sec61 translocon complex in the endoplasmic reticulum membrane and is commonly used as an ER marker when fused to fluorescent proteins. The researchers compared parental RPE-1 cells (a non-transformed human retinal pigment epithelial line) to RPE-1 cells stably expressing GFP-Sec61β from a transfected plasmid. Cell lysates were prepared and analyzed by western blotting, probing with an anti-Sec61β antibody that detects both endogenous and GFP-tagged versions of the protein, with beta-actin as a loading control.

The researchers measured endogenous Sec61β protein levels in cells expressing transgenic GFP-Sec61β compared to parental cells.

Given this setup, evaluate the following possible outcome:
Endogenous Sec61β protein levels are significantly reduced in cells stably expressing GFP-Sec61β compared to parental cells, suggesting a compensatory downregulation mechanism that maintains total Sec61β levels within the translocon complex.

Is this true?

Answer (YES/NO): YES